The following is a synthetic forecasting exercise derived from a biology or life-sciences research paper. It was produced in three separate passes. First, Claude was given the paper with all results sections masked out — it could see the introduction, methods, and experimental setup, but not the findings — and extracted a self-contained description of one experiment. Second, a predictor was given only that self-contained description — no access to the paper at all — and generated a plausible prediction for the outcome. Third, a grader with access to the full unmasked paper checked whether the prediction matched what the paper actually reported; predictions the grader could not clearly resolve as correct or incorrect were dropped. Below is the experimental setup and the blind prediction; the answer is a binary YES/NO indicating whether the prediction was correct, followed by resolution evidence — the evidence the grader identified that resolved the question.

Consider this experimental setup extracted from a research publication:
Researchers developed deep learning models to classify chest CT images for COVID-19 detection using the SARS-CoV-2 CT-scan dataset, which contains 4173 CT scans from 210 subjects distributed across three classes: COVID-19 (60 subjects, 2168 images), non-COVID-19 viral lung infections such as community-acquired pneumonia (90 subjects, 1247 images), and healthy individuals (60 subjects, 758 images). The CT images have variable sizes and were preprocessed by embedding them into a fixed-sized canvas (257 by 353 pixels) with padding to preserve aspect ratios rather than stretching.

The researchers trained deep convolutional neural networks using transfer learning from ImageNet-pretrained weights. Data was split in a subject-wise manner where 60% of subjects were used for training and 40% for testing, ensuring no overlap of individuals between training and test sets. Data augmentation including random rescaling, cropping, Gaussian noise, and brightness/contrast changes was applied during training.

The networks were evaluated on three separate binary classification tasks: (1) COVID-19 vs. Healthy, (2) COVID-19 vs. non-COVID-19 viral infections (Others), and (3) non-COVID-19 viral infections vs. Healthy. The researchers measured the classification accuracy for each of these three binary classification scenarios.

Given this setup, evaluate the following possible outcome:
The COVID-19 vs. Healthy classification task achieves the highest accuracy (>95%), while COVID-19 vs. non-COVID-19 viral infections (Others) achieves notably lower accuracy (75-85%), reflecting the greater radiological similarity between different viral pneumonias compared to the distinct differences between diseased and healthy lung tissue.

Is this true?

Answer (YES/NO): NO